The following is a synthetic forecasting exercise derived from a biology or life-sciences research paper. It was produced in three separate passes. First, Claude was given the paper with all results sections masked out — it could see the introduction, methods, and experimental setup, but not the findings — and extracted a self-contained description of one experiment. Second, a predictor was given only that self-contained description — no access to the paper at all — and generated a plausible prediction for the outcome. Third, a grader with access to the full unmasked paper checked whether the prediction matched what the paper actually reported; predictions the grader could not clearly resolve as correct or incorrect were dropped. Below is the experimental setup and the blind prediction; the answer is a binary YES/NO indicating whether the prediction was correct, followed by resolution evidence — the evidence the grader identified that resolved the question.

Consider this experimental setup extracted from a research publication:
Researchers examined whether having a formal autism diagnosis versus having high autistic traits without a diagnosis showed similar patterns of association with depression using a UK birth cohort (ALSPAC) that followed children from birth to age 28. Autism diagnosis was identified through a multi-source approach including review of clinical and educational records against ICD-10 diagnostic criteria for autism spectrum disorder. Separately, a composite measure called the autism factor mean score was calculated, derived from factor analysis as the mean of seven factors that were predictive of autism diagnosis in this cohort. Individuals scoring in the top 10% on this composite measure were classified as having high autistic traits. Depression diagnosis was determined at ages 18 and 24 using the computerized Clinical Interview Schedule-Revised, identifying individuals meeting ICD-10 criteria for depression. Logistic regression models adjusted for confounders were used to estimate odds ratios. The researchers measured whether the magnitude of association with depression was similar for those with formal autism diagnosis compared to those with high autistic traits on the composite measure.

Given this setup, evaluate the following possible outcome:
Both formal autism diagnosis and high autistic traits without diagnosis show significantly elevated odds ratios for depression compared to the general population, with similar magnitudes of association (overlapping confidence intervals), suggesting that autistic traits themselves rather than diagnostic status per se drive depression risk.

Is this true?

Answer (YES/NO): NO